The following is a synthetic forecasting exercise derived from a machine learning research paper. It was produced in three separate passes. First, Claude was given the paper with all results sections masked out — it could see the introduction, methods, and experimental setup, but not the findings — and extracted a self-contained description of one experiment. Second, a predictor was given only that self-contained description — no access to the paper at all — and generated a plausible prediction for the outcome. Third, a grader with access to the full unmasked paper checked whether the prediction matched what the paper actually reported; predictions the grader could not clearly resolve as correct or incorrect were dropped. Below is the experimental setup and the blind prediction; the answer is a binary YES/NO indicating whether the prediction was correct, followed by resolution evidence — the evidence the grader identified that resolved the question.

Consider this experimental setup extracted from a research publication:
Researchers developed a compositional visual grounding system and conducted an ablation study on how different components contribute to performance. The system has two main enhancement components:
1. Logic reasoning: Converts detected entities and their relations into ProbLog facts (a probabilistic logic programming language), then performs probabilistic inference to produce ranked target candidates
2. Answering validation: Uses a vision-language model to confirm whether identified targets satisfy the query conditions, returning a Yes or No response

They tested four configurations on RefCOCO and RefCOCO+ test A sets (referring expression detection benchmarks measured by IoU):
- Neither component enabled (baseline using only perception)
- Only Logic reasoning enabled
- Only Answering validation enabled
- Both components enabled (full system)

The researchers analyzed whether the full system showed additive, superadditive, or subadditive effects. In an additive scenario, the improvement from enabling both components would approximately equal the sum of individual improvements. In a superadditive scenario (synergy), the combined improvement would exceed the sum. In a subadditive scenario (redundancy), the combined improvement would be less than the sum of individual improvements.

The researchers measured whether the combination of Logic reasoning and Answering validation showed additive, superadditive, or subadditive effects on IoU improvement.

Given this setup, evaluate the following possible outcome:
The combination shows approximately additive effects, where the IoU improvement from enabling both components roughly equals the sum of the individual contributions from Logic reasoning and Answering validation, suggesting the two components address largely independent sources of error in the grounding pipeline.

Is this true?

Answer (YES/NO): NO